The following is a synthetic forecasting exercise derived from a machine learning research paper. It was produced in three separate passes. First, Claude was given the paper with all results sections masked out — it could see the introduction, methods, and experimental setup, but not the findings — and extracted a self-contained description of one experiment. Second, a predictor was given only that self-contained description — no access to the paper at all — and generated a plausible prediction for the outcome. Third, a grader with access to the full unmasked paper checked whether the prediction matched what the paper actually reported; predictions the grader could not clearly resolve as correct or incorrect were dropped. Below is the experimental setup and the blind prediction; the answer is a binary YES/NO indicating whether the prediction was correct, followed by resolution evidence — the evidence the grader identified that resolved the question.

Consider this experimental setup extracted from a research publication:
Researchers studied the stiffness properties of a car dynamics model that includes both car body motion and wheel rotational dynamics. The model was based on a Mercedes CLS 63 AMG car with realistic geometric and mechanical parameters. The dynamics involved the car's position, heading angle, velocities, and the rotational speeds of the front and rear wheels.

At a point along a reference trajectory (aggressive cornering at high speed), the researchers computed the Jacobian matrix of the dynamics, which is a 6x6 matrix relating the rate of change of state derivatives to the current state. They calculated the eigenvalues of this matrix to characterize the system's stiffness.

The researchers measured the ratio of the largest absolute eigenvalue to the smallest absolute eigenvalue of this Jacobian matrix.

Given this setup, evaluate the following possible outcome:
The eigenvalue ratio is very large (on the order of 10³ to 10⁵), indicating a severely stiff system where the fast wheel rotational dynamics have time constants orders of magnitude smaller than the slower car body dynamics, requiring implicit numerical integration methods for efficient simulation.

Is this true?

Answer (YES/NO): NO